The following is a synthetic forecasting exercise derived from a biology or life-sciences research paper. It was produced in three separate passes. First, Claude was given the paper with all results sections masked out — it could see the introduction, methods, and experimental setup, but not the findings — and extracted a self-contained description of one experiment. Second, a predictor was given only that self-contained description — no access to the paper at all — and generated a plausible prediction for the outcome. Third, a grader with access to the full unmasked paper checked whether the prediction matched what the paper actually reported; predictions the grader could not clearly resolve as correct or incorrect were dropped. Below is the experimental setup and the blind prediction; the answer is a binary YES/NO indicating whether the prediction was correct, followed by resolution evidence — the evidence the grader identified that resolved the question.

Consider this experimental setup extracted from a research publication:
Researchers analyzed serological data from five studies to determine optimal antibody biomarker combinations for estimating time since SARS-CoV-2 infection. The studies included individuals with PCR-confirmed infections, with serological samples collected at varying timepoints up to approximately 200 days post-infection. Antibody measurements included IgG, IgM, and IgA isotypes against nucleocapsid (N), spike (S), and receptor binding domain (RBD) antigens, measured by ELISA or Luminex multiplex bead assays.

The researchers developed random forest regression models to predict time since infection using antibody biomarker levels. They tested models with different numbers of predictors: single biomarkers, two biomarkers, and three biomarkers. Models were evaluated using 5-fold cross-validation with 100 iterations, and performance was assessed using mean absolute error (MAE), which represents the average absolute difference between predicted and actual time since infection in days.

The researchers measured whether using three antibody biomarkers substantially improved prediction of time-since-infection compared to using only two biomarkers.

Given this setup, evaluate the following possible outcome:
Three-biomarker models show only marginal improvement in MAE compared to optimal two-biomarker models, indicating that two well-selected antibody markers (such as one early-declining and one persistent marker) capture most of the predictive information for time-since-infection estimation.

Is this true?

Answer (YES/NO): YES